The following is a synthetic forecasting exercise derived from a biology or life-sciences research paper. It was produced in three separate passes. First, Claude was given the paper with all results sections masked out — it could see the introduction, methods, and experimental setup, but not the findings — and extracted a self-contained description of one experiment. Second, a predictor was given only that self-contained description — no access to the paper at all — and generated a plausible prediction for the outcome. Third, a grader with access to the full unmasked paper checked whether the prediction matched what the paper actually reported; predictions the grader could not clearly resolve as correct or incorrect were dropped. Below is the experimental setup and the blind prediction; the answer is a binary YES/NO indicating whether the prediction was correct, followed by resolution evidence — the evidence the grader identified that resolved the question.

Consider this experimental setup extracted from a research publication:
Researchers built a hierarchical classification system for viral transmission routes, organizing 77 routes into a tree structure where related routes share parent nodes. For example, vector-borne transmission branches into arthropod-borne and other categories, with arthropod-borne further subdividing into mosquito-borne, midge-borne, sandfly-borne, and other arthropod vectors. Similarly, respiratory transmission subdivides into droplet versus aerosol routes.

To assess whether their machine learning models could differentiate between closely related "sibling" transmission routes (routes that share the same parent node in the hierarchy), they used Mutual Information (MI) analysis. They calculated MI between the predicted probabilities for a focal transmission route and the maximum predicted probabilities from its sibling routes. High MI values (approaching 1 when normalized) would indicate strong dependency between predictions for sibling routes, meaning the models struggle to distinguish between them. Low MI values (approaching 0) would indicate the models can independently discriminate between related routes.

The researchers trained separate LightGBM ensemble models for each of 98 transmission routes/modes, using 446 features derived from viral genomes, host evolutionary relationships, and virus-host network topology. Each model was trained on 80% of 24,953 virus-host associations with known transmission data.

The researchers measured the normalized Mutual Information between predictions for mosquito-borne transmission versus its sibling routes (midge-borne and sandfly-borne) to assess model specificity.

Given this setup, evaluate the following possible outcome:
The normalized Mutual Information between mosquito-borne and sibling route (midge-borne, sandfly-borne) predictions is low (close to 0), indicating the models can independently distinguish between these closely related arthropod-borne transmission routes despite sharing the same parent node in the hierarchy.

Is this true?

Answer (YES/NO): YES